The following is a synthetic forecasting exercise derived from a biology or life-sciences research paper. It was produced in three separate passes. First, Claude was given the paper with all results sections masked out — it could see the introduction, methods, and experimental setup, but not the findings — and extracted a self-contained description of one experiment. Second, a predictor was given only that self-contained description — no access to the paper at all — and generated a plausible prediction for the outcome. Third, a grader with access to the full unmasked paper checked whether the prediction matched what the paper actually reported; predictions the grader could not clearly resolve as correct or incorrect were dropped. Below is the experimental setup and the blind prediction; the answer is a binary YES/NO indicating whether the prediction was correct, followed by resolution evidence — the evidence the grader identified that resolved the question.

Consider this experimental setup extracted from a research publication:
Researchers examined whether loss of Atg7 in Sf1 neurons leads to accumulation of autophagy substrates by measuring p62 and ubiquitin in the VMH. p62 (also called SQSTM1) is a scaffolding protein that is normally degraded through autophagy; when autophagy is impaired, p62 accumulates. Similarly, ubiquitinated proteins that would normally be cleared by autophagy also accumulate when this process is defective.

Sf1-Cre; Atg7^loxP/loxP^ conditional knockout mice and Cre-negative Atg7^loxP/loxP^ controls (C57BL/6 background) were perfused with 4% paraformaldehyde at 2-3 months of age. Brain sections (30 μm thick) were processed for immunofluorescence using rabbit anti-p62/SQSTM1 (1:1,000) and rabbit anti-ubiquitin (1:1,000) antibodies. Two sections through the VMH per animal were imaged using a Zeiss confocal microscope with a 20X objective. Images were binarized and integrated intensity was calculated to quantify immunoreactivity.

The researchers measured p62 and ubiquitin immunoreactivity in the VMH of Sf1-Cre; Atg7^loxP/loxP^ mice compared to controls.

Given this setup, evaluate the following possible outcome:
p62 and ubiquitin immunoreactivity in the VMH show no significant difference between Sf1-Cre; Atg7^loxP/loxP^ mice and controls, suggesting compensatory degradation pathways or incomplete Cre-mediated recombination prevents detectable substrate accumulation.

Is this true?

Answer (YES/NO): NO